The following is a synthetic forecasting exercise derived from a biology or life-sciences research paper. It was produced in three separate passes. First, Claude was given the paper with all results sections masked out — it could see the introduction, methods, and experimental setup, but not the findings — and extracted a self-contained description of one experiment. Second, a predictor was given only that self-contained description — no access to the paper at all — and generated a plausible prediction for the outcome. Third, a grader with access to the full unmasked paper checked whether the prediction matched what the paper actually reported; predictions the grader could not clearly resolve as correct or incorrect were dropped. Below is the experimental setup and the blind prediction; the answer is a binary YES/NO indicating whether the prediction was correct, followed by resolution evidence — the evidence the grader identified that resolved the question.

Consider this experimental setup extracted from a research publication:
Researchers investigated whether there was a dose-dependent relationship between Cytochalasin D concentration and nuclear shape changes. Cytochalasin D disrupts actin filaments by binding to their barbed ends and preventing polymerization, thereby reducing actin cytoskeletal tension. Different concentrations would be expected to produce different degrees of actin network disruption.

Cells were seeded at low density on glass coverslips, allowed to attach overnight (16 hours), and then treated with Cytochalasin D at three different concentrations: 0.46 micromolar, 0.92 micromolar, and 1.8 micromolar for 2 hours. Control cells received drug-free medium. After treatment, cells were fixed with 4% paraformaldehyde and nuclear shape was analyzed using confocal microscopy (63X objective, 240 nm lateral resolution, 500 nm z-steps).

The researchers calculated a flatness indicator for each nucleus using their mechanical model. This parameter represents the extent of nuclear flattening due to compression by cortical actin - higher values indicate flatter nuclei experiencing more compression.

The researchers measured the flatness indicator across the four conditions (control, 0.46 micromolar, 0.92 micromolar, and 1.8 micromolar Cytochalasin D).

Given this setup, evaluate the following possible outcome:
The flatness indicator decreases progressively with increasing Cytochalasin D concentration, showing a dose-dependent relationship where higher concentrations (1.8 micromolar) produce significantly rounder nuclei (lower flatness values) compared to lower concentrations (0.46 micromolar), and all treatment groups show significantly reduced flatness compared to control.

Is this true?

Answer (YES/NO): NO